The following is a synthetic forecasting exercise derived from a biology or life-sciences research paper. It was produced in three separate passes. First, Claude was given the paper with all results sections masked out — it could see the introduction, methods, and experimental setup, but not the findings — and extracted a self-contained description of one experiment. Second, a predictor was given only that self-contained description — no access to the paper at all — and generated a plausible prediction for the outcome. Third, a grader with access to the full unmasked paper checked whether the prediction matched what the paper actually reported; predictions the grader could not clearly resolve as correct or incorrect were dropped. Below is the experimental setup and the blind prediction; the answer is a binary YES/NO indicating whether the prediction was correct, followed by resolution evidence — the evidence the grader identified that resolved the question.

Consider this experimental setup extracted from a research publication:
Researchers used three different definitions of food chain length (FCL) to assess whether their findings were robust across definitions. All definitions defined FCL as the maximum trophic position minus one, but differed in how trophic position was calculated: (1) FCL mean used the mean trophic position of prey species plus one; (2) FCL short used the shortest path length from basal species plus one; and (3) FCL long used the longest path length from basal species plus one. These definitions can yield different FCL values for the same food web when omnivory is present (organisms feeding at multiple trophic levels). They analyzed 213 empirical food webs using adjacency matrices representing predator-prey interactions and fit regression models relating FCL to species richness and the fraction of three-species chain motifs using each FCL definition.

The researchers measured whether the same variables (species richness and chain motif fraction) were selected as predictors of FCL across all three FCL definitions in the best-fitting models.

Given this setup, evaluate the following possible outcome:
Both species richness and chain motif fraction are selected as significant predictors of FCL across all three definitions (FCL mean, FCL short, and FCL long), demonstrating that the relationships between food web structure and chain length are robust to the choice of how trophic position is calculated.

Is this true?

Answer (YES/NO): YES